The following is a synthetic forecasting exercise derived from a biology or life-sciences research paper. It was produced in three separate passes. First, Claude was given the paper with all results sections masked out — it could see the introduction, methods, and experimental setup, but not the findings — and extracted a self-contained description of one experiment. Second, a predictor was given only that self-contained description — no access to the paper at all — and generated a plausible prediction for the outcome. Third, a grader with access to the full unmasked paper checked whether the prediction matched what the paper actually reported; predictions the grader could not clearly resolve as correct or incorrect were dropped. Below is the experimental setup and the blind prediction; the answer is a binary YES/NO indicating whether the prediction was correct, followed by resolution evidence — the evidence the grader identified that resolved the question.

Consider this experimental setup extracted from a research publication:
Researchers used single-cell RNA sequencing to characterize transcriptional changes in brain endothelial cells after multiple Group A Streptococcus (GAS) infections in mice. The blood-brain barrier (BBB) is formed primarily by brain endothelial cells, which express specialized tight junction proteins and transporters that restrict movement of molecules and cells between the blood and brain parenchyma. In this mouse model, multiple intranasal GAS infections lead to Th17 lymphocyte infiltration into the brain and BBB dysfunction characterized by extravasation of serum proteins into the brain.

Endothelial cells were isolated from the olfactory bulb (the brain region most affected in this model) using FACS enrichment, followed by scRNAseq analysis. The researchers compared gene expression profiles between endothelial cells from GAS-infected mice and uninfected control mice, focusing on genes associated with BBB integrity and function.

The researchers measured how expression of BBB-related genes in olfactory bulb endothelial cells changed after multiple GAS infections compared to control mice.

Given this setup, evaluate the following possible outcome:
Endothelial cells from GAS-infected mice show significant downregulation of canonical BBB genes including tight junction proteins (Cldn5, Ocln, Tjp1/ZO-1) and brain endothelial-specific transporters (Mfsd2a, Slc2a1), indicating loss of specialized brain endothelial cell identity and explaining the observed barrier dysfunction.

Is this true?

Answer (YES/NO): YES